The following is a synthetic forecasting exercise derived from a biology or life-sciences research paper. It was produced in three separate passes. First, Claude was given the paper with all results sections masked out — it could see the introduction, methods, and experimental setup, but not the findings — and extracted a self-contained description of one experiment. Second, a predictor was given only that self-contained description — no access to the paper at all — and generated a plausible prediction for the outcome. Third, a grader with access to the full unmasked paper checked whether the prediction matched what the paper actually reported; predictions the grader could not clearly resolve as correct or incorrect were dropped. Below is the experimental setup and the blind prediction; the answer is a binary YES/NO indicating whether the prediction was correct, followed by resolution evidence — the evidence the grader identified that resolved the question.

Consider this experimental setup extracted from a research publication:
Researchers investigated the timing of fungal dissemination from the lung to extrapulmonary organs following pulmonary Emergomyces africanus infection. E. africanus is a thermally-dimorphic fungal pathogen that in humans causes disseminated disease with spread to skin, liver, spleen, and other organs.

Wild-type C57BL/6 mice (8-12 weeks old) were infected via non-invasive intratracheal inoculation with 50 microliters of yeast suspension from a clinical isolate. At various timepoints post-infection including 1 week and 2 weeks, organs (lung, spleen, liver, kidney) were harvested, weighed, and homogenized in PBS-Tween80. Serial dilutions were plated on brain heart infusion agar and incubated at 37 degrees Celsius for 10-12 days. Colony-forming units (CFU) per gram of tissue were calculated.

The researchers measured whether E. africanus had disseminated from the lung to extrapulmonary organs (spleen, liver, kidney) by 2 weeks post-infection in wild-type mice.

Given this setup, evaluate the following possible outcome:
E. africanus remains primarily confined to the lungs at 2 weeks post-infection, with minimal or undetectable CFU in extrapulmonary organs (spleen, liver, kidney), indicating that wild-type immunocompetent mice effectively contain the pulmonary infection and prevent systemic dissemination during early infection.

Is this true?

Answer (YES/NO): NO